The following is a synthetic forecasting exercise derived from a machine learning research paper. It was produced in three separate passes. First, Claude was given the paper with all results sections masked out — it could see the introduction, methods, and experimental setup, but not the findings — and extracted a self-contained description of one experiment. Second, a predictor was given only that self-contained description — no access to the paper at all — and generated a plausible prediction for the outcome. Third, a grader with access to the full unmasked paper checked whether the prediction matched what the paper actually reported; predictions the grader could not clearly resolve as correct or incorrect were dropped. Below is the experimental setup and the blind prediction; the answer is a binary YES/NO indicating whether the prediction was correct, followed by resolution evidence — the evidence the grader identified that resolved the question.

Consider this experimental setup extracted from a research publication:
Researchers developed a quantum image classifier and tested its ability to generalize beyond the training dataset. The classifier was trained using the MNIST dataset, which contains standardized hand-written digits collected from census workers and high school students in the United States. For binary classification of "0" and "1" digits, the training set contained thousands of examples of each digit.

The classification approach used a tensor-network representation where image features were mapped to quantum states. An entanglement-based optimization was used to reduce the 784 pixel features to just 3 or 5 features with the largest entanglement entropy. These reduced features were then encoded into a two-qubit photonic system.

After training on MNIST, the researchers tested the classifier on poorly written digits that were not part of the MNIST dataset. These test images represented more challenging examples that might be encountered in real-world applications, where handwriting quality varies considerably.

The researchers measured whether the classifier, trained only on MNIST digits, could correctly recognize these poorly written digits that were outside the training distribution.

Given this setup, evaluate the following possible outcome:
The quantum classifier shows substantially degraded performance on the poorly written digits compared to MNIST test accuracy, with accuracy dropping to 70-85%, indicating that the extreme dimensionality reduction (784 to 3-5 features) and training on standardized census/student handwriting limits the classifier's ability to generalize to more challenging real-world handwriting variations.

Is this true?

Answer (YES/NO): NO